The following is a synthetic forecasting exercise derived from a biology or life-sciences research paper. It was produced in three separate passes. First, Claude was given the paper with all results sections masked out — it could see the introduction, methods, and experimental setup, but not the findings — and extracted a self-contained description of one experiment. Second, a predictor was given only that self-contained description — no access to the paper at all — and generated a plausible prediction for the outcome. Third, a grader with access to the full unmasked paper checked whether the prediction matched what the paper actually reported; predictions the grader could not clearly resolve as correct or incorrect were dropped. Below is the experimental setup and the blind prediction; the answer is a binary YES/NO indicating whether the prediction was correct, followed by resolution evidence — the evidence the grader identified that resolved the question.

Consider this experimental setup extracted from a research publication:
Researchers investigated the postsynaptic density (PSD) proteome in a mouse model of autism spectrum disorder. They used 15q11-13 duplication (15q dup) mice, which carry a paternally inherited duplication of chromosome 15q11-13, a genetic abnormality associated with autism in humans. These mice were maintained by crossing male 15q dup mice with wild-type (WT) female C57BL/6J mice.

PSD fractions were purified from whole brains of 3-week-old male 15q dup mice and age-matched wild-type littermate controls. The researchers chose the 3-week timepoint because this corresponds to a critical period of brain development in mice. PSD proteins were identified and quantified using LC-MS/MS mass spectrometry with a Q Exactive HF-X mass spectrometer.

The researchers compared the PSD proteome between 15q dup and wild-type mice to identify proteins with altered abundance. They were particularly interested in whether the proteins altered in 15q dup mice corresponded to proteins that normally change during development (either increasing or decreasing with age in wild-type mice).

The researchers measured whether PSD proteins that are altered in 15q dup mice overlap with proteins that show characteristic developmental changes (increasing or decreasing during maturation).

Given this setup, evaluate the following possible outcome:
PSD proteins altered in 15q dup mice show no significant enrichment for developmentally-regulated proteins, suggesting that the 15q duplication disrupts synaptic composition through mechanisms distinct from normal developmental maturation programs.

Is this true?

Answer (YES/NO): NO